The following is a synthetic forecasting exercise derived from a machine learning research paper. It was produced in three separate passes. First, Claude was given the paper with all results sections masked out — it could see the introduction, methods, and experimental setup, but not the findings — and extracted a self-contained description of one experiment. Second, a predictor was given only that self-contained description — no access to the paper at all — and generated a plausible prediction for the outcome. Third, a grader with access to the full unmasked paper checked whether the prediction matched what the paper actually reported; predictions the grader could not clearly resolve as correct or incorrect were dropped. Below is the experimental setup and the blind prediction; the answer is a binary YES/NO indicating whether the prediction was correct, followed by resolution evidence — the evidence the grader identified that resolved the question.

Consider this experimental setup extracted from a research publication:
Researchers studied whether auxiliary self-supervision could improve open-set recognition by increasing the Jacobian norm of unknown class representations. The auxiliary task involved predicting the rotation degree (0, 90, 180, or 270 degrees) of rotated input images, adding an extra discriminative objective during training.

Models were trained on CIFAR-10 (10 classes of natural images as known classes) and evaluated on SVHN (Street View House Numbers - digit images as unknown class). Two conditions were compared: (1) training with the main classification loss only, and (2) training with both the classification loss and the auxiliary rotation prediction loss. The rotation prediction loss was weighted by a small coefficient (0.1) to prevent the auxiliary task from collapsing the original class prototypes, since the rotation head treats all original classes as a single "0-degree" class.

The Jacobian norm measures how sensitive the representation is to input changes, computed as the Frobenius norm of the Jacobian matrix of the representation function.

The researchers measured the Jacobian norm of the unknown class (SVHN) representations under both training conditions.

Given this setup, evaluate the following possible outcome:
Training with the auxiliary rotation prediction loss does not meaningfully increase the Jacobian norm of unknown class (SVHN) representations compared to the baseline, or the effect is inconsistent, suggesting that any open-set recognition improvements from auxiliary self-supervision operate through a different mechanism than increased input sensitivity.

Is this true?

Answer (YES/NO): NO